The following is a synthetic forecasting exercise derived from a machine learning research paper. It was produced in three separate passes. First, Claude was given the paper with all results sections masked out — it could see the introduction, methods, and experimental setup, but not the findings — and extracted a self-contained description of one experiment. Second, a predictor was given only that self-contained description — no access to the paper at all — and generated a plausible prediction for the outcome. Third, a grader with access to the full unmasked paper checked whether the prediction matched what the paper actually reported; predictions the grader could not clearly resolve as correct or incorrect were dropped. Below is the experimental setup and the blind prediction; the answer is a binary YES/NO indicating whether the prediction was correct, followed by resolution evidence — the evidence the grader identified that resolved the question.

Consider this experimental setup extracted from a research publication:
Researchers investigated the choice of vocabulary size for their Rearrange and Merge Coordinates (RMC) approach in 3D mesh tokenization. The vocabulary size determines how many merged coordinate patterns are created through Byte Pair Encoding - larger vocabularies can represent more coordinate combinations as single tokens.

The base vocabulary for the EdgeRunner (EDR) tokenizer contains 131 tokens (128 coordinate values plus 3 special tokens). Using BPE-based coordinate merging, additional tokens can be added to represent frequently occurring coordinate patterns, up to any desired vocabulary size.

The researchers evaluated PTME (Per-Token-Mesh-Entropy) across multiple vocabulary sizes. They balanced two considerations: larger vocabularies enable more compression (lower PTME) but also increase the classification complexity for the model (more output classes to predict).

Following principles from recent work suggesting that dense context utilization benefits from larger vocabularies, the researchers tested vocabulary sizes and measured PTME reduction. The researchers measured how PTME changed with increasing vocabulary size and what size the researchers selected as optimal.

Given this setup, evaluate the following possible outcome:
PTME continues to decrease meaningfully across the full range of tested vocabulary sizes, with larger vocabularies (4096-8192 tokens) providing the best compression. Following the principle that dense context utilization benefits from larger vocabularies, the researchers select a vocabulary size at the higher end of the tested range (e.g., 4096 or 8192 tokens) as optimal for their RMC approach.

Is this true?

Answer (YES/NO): YES